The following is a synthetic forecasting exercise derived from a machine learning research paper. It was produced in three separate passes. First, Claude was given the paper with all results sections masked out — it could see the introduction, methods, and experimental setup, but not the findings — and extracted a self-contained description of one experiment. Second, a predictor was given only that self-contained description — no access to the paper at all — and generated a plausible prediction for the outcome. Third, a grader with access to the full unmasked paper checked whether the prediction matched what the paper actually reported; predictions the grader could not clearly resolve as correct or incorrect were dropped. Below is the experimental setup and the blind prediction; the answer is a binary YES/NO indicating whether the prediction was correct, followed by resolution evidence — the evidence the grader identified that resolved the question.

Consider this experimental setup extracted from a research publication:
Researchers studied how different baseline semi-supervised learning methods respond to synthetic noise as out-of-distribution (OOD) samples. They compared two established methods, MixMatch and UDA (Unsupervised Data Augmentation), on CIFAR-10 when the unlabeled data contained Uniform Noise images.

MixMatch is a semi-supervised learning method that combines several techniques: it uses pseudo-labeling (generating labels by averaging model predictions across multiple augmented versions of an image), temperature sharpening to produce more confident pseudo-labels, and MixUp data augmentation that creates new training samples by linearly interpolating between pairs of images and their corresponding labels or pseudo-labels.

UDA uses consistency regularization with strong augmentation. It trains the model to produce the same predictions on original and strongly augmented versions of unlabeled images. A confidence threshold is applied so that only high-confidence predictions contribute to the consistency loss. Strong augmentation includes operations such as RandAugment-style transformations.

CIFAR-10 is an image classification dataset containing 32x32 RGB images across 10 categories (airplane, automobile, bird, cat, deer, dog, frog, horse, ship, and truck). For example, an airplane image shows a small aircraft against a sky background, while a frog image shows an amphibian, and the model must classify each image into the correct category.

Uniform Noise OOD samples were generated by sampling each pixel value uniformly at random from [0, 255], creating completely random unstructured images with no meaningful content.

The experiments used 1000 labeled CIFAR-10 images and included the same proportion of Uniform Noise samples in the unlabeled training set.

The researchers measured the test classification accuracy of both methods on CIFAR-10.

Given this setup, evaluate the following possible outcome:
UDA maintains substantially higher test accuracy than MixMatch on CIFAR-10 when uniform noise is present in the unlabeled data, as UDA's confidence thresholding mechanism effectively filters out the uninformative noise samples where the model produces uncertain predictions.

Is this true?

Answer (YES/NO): YES